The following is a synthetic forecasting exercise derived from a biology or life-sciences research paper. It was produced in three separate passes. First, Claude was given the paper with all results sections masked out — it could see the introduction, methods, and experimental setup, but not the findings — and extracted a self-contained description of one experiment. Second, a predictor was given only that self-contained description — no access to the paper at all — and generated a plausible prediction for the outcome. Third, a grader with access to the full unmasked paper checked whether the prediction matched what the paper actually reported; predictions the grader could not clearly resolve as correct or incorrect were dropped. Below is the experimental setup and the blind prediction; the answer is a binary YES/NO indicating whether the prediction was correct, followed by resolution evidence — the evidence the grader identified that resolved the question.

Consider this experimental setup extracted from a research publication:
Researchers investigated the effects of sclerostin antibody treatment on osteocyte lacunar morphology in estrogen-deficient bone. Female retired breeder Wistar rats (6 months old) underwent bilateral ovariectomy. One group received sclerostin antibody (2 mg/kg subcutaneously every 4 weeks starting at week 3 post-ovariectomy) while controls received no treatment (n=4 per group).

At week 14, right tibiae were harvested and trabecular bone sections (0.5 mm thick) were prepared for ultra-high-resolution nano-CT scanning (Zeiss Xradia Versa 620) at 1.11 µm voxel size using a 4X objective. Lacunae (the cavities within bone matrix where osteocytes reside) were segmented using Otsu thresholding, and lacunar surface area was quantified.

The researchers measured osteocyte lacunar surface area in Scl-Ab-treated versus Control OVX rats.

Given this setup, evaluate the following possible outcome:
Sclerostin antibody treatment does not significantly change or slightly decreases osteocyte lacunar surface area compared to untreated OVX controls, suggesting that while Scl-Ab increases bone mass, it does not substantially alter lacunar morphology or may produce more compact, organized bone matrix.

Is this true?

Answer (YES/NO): NO